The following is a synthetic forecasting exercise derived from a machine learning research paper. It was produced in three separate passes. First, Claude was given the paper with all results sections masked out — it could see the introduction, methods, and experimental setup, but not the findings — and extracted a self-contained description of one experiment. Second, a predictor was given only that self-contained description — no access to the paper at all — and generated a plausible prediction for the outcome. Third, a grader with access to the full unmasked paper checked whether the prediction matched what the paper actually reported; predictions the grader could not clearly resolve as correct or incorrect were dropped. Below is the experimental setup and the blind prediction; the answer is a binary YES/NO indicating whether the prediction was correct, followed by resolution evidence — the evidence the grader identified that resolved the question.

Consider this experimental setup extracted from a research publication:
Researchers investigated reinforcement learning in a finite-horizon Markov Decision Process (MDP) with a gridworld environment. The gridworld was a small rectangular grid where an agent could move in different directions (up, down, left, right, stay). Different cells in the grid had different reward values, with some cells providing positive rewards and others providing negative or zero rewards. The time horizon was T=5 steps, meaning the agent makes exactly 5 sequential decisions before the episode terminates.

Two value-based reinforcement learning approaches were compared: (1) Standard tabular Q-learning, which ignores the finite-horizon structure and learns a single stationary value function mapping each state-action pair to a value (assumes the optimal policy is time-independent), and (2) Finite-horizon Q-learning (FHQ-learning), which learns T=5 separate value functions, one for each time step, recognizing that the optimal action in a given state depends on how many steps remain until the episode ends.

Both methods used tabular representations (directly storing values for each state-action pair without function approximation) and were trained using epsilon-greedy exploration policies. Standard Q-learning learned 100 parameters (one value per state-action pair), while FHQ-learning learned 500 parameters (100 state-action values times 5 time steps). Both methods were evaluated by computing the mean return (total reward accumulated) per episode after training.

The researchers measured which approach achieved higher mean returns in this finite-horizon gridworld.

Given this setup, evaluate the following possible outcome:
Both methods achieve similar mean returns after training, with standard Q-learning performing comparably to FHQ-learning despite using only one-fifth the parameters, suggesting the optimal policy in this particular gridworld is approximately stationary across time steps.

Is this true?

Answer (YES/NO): NO